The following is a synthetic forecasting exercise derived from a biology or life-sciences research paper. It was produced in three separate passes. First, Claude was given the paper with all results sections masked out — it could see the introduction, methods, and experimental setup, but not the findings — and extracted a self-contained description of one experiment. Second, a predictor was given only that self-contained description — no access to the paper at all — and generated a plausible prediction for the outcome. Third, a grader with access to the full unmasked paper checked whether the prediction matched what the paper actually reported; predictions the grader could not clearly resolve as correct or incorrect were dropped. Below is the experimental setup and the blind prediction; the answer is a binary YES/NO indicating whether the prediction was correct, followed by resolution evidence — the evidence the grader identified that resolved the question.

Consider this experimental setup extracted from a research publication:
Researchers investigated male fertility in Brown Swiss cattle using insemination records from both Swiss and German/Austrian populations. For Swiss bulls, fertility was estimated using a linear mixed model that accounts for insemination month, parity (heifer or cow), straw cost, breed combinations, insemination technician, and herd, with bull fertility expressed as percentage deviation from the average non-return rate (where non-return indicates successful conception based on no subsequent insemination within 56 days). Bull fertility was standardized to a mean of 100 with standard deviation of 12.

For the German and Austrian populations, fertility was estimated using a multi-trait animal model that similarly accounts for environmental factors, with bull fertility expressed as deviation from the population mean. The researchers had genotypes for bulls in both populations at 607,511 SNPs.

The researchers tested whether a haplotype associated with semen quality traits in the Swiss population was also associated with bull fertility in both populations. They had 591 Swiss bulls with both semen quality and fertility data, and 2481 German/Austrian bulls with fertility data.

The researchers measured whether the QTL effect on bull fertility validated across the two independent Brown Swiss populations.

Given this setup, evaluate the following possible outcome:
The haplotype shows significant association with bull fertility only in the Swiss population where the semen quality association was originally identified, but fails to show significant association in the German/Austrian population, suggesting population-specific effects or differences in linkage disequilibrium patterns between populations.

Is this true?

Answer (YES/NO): NO